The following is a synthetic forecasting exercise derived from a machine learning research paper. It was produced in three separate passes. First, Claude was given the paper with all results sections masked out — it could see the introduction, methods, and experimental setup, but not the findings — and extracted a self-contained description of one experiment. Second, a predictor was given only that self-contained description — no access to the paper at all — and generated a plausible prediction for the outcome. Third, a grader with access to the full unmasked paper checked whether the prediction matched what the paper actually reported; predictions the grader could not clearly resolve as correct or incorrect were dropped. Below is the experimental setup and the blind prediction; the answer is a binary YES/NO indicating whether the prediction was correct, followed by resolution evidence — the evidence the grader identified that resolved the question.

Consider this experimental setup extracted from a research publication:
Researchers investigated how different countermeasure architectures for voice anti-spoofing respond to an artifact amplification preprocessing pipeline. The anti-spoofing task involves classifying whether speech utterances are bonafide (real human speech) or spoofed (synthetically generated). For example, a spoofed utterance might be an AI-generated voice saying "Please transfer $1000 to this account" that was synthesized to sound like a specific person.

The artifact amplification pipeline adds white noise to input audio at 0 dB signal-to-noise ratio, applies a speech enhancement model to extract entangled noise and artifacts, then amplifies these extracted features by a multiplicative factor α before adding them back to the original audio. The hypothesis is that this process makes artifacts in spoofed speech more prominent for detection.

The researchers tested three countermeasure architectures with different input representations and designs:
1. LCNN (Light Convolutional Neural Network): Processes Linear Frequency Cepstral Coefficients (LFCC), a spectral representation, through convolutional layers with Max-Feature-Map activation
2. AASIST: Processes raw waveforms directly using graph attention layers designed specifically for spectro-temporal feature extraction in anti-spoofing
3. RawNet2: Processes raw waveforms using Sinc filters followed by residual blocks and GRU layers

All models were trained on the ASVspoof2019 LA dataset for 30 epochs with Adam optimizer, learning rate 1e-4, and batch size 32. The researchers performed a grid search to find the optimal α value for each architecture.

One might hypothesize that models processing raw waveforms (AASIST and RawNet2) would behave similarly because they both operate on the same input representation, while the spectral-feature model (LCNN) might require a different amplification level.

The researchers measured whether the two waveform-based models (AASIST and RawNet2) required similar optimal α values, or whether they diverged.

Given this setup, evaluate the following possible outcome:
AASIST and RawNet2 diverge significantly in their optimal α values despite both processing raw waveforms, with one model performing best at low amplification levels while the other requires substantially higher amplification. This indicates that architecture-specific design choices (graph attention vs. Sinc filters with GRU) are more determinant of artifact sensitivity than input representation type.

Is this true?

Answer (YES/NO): YES